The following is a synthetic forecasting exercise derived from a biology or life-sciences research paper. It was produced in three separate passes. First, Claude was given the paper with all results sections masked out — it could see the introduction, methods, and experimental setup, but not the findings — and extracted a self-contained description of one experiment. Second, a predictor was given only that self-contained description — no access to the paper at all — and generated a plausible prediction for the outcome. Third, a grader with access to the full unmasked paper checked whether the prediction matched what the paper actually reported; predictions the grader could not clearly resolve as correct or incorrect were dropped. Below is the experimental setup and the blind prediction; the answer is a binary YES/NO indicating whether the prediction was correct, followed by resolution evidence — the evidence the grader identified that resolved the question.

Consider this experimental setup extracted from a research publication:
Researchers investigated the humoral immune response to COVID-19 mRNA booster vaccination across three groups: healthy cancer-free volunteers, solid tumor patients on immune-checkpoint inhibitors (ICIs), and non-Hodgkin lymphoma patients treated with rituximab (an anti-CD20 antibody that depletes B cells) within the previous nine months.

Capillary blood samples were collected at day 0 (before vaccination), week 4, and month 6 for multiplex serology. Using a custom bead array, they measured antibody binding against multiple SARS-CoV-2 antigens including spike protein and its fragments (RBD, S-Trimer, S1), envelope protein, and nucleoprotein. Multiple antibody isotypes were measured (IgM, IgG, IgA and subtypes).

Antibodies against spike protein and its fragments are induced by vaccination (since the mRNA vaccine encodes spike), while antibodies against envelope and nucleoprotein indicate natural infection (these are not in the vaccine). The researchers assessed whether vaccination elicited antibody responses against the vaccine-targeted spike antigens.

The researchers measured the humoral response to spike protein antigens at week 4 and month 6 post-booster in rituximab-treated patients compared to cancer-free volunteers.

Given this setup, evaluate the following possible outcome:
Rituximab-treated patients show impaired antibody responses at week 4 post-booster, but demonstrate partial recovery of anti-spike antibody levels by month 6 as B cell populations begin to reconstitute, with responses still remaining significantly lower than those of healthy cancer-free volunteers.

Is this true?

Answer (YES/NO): NO